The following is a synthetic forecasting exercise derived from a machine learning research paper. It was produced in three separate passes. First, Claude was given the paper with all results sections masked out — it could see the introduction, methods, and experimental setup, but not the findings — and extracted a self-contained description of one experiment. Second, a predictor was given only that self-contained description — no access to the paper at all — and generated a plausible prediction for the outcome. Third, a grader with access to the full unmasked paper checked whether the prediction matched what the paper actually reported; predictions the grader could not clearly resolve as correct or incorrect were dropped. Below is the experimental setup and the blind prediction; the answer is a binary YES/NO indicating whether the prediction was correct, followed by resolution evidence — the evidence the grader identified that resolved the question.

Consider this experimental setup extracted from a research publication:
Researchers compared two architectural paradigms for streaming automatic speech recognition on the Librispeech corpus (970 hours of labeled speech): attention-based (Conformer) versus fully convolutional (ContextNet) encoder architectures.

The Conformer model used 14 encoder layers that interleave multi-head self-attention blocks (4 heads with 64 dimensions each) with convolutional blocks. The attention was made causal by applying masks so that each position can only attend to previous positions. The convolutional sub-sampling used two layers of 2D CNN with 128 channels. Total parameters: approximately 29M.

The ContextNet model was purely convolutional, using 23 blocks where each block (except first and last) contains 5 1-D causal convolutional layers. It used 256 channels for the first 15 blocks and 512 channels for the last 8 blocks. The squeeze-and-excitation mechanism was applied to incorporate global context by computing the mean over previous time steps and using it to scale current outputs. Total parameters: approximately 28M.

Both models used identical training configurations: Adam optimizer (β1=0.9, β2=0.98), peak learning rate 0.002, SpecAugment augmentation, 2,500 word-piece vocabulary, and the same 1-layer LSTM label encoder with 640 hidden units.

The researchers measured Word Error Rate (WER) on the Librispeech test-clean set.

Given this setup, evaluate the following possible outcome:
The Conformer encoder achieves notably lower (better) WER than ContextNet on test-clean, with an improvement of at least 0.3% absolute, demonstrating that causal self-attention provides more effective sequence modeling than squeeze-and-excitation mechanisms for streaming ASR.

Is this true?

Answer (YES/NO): YES